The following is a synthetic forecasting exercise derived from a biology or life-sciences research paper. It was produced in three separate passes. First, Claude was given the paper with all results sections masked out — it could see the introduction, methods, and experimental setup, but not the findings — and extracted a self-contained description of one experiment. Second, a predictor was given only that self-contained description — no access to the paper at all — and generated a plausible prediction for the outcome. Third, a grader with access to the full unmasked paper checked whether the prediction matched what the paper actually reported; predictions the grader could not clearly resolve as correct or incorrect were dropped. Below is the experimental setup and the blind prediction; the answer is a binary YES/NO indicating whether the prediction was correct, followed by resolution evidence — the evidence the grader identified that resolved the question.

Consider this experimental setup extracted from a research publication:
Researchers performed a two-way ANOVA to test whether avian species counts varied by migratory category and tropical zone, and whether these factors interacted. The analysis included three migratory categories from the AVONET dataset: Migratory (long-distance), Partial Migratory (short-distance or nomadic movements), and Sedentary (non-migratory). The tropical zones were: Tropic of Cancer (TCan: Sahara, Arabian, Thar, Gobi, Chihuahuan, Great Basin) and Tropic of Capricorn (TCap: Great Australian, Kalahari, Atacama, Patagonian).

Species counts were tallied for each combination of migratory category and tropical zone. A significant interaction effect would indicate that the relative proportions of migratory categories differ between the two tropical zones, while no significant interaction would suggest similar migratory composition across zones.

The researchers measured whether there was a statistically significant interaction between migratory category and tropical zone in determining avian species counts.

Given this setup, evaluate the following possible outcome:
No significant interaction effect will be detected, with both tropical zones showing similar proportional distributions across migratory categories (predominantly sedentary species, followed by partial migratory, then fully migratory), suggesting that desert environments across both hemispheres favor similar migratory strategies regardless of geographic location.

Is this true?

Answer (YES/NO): NO